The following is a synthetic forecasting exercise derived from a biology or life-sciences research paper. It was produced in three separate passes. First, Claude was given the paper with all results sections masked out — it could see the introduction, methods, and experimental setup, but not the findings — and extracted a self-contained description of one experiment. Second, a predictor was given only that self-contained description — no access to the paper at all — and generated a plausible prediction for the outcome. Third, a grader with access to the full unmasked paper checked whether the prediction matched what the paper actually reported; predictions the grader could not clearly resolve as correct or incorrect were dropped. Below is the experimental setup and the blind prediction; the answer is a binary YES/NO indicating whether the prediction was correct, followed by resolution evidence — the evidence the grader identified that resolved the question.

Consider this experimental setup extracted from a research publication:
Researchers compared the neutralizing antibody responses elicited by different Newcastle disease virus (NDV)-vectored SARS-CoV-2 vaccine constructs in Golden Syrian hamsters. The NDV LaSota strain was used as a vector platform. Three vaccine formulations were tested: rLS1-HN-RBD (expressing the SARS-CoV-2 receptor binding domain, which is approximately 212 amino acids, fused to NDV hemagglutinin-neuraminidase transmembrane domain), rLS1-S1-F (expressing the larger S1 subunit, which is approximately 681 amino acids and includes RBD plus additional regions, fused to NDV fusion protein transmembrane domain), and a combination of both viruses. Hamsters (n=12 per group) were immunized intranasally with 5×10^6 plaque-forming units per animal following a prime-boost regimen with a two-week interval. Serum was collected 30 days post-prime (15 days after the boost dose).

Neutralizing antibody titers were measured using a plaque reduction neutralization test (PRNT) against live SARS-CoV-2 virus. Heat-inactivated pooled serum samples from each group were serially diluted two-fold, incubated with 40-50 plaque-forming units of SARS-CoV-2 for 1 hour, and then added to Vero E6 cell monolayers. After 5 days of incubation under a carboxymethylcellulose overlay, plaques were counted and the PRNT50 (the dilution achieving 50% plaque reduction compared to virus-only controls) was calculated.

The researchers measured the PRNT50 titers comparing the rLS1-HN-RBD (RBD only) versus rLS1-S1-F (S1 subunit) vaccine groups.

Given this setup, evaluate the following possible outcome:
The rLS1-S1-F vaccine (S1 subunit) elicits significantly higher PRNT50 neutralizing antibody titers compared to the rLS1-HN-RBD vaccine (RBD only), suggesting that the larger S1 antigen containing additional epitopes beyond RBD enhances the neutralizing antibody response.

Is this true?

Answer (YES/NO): YES